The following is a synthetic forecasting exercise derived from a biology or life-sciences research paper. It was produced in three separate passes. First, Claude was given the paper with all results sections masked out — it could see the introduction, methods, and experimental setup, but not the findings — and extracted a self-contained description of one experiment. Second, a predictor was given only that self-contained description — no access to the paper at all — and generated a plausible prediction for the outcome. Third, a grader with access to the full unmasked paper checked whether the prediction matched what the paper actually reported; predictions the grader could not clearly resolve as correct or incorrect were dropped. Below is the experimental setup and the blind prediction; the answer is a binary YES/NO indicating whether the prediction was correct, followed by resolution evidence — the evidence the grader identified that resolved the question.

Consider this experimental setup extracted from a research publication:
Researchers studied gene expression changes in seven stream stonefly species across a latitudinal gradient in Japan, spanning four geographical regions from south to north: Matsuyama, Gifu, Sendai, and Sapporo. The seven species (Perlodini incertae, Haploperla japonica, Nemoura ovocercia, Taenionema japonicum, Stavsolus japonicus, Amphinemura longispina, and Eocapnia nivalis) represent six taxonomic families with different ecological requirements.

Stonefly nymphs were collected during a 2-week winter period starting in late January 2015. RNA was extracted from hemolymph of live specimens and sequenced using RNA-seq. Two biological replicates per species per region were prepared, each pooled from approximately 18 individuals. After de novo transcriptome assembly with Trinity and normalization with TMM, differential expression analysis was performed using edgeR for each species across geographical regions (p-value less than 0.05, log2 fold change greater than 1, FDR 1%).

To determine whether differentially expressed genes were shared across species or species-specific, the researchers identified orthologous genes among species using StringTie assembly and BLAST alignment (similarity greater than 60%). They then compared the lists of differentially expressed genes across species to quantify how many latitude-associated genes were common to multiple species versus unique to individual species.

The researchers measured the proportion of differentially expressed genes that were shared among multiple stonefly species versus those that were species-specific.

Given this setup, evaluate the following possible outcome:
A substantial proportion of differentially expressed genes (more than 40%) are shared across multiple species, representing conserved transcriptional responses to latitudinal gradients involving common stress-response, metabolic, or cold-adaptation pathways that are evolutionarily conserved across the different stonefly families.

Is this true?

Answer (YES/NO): NO